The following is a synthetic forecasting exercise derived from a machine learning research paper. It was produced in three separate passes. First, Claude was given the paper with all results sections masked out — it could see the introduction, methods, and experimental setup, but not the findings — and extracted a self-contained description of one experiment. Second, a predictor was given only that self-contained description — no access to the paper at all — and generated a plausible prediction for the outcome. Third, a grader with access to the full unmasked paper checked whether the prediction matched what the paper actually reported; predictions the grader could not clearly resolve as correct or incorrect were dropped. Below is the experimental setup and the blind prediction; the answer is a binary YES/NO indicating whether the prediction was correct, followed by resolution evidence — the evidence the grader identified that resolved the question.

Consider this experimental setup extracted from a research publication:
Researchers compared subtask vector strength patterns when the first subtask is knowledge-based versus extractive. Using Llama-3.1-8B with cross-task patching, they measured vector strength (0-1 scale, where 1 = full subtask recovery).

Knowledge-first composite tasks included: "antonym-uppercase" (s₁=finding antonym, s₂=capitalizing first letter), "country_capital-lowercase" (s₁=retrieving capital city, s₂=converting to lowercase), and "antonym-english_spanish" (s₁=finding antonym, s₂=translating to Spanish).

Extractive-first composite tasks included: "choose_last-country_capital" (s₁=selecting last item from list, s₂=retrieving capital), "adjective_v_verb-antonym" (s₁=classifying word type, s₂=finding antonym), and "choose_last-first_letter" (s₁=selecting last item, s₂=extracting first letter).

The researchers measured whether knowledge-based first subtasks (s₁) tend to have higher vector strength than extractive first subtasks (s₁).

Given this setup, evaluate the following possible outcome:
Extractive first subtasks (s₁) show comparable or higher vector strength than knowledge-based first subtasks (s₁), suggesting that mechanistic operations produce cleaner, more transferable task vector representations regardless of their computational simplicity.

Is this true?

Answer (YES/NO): NO